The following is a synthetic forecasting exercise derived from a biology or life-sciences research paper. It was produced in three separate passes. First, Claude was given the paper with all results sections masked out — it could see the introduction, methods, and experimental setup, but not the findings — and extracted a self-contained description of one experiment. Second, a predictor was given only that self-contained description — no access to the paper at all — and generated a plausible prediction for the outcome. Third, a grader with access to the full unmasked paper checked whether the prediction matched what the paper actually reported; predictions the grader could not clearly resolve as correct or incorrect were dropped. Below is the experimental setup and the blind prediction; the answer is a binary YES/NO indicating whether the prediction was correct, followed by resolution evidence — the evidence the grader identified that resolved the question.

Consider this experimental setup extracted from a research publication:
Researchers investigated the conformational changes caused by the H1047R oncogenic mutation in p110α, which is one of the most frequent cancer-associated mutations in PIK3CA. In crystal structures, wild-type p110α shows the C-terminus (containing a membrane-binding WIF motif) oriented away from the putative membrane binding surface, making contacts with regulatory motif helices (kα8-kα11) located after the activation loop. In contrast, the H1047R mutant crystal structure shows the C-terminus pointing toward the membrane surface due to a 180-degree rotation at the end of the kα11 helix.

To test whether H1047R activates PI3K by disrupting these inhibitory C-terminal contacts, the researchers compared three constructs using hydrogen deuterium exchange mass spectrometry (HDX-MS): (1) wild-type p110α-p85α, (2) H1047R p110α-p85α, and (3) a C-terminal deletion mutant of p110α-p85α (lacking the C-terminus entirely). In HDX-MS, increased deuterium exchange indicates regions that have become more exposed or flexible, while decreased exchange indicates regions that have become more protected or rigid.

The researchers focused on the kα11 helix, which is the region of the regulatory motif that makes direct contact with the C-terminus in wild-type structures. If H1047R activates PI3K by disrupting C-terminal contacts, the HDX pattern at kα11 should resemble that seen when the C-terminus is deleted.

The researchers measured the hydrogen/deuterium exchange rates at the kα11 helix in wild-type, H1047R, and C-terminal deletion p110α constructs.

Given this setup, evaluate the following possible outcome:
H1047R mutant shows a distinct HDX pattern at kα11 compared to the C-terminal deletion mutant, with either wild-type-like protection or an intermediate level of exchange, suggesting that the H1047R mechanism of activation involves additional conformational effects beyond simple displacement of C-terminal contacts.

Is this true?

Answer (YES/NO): NO